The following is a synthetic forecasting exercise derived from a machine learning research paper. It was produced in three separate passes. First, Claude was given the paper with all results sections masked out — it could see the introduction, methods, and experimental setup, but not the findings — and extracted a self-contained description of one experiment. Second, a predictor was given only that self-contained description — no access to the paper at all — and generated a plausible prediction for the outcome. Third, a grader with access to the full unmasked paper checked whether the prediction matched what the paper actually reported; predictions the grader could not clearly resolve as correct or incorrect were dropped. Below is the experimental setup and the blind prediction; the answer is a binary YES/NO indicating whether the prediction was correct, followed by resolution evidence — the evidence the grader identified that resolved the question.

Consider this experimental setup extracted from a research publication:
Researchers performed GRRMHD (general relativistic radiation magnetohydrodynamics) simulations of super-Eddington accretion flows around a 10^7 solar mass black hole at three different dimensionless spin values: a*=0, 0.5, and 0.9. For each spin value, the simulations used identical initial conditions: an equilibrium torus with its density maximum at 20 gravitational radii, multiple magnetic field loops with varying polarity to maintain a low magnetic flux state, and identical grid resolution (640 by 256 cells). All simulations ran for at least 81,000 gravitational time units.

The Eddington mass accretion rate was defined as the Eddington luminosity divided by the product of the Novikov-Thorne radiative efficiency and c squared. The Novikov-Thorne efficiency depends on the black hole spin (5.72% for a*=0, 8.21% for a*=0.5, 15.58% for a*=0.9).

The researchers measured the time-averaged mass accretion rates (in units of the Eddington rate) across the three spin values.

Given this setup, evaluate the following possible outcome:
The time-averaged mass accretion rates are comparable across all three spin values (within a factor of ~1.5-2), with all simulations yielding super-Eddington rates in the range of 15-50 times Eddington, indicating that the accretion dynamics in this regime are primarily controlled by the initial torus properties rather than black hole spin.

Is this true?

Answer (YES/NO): NO